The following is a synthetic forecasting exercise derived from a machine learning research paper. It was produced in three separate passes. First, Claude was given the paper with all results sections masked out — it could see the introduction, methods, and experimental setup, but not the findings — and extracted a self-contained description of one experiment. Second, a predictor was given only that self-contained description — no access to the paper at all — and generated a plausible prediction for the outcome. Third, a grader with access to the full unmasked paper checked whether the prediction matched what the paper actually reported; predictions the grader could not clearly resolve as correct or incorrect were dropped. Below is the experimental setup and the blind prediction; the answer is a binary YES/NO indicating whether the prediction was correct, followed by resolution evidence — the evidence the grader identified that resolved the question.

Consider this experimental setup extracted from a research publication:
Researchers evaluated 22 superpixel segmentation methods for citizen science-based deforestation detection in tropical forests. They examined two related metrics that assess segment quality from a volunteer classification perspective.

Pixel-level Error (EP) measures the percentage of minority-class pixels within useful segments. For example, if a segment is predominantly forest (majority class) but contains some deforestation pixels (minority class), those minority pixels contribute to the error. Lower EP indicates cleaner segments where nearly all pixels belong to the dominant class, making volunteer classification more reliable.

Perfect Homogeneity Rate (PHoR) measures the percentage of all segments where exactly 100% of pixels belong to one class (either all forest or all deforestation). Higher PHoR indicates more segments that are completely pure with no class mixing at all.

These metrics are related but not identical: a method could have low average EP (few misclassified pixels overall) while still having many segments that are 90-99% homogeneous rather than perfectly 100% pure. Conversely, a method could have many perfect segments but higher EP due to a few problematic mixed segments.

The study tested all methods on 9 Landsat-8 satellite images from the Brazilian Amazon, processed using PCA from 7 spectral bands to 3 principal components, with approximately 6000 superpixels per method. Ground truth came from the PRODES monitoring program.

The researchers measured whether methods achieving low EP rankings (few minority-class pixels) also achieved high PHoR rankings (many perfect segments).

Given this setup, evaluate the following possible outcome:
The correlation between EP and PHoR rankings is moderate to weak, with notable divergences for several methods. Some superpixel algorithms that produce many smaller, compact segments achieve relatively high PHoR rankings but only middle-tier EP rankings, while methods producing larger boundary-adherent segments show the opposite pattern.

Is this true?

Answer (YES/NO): NO